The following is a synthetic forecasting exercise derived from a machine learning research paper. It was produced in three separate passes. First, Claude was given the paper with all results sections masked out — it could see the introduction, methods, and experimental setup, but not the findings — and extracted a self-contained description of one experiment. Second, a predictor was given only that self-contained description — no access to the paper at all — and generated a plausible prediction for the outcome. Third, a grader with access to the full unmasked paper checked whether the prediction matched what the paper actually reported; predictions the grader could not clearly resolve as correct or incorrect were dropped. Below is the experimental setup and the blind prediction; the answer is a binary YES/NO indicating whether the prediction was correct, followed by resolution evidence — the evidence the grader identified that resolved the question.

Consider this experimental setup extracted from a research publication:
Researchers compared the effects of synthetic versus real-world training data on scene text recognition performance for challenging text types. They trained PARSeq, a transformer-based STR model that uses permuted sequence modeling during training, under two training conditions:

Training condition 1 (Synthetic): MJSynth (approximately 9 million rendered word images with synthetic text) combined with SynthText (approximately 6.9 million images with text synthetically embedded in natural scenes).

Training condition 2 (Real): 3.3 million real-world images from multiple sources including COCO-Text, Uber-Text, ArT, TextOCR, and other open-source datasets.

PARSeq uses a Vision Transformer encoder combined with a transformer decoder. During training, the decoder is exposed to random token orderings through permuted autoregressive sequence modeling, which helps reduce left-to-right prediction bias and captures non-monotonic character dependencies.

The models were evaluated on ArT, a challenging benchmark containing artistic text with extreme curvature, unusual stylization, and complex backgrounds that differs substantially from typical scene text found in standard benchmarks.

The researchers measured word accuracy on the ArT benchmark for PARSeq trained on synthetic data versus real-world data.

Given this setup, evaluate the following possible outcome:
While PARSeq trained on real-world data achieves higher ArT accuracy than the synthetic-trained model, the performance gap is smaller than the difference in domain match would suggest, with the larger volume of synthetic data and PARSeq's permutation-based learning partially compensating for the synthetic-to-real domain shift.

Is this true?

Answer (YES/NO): NO